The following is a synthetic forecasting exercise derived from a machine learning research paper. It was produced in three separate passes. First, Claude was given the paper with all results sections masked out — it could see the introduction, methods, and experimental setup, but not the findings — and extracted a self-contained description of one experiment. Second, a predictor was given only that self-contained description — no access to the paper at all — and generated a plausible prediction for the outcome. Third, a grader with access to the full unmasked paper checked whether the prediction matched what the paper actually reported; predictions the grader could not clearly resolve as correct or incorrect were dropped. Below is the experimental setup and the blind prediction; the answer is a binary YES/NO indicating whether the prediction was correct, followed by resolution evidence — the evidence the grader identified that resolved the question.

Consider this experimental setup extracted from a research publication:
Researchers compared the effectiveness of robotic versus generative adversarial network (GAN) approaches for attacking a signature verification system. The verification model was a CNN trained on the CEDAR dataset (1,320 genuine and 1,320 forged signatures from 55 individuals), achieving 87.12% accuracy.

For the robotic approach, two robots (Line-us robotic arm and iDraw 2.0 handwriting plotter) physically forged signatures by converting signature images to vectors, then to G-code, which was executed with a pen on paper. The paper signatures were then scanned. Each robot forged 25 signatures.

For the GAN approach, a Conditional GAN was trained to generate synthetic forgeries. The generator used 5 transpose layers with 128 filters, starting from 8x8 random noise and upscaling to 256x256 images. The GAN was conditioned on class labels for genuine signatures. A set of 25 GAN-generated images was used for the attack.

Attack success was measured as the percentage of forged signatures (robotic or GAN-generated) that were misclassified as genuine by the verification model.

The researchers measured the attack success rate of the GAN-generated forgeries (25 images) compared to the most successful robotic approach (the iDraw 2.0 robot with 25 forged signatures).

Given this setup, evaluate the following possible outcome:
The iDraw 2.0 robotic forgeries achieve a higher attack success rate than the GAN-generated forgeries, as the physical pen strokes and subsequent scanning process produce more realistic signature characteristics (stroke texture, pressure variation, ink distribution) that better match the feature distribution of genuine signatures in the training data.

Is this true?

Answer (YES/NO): NO